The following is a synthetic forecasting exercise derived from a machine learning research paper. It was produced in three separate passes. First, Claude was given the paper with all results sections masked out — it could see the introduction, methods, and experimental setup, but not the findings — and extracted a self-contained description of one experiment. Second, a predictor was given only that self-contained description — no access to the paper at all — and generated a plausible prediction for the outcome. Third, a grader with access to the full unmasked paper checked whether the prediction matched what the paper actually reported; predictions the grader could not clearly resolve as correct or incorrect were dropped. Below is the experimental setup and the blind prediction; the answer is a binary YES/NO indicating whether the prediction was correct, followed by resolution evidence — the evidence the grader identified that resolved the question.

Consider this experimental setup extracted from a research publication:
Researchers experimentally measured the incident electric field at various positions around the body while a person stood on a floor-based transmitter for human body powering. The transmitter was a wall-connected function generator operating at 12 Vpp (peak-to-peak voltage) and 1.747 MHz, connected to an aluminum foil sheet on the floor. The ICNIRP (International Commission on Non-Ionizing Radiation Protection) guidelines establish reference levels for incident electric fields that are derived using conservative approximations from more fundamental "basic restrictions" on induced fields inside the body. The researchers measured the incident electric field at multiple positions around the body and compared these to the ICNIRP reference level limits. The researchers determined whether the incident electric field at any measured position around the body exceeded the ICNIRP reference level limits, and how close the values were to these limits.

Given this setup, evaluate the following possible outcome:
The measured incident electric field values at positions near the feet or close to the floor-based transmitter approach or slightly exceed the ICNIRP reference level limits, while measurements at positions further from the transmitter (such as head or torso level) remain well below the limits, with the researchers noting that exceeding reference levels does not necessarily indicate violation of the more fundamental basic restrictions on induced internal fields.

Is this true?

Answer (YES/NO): NO